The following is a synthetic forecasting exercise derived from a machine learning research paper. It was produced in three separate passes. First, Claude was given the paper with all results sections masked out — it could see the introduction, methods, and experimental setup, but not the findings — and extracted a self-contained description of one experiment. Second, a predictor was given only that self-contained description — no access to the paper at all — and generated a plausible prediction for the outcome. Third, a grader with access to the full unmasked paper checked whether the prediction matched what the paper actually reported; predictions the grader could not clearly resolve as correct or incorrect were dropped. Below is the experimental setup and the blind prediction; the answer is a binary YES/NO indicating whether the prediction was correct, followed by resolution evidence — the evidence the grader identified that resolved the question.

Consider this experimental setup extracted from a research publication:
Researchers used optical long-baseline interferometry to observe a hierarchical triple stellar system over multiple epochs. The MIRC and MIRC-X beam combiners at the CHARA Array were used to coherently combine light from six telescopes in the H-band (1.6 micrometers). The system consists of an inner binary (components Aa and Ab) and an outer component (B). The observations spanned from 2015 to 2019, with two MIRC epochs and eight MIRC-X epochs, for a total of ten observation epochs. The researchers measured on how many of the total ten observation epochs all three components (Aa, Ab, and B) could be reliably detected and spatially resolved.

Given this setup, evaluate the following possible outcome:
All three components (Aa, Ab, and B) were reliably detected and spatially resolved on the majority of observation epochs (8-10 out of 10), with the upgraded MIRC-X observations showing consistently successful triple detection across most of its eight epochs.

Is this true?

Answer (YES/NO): NO